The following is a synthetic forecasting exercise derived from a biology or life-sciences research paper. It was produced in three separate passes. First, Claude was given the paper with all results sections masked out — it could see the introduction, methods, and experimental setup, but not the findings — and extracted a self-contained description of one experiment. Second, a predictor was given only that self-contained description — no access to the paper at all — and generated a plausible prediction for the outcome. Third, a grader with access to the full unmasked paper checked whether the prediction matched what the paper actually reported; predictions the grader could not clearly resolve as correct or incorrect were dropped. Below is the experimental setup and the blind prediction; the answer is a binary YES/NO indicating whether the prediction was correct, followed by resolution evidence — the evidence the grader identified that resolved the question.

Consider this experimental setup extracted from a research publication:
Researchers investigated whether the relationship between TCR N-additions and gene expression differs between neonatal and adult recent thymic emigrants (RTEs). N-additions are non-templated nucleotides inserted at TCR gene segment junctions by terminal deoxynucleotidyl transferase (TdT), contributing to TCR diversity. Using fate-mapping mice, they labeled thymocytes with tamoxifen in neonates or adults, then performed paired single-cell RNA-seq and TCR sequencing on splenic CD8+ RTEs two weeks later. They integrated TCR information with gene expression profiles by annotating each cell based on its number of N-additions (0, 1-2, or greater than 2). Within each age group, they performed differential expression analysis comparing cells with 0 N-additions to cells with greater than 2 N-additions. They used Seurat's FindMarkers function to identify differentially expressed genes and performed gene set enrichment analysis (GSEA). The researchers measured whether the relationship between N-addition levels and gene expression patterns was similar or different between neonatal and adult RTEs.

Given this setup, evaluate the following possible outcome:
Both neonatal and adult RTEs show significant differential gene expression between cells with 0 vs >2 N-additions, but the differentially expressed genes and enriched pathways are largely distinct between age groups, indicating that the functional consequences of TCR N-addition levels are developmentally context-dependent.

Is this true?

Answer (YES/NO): NO